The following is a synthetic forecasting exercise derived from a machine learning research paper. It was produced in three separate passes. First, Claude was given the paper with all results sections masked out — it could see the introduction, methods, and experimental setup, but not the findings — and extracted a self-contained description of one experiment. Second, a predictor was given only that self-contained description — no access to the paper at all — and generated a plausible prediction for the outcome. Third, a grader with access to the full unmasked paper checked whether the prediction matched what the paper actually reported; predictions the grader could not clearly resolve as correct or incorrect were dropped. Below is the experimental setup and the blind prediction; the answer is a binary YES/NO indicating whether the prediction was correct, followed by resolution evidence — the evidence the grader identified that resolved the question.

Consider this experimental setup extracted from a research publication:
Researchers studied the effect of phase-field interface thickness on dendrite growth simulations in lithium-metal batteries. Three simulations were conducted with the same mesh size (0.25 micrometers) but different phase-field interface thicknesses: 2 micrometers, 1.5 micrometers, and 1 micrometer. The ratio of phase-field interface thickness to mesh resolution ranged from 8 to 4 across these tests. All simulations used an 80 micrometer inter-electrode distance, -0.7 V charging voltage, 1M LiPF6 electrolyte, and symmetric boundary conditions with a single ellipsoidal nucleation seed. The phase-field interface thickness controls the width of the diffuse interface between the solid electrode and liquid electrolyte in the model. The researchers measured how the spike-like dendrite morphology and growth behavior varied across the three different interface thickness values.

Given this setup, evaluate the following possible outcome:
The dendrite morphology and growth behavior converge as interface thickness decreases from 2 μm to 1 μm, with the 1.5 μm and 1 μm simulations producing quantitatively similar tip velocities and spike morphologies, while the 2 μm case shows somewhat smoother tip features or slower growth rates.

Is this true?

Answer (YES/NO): NO